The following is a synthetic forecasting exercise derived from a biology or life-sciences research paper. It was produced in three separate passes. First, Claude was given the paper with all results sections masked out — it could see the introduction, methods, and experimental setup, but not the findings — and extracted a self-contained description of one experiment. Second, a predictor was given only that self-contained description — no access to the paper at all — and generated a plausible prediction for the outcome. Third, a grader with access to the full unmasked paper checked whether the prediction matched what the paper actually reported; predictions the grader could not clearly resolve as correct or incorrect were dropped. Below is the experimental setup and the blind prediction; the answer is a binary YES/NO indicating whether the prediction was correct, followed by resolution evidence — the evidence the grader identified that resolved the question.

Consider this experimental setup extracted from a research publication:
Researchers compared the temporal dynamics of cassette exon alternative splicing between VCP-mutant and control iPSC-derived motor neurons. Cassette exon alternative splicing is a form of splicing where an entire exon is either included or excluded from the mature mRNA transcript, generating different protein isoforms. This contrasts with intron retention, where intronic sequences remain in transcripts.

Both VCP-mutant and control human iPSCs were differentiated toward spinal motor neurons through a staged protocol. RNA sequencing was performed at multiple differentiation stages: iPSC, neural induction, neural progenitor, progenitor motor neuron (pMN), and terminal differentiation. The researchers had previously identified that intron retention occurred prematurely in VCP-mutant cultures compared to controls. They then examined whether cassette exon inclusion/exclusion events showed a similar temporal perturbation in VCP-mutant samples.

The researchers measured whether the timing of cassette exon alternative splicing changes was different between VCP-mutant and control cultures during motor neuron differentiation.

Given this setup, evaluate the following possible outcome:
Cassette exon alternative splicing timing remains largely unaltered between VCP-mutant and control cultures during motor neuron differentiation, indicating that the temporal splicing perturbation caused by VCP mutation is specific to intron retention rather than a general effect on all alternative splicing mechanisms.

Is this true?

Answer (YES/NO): YES